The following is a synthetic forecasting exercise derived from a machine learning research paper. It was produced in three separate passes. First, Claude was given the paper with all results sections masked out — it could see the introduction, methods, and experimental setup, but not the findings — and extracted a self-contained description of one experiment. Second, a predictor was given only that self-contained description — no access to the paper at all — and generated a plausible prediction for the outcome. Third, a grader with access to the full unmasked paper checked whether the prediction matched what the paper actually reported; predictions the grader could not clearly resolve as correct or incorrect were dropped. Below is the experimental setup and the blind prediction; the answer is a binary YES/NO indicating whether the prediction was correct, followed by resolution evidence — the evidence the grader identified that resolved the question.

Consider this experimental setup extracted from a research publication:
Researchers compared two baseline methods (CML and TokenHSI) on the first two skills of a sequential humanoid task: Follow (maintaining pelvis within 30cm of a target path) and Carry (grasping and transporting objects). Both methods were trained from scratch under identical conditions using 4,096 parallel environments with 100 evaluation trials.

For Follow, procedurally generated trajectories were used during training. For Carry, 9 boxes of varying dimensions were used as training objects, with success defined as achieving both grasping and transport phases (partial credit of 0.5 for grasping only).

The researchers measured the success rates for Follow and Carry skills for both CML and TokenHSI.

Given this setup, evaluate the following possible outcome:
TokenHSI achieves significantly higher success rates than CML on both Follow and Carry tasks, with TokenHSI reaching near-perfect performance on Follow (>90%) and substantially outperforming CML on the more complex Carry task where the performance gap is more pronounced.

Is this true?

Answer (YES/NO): NO